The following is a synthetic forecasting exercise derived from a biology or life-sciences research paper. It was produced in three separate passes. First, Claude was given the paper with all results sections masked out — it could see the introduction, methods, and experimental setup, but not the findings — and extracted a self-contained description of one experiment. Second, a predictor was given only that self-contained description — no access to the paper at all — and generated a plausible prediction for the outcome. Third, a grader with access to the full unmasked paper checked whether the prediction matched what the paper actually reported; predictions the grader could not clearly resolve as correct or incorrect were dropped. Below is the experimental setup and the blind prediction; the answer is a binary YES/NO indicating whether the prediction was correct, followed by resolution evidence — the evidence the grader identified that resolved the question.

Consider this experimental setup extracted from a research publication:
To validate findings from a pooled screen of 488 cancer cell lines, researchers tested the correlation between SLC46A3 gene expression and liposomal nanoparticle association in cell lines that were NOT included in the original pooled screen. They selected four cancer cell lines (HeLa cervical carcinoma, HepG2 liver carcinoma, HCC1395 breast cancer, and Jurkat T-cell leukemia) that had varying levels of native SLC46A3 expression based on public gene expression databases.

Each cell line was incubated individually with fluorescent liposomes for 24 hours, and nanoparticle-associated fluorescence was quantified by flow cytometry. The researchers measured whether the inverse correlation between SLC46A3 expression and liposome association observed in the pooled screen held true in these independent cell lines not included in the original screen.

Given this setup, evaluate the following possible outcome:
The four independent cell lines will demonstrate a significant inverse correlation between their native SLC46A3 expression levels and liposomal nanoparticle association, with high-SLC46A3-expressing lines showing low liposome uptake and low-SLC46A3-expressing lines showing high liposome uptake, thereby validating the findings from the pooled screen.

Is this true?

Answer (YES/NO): YES